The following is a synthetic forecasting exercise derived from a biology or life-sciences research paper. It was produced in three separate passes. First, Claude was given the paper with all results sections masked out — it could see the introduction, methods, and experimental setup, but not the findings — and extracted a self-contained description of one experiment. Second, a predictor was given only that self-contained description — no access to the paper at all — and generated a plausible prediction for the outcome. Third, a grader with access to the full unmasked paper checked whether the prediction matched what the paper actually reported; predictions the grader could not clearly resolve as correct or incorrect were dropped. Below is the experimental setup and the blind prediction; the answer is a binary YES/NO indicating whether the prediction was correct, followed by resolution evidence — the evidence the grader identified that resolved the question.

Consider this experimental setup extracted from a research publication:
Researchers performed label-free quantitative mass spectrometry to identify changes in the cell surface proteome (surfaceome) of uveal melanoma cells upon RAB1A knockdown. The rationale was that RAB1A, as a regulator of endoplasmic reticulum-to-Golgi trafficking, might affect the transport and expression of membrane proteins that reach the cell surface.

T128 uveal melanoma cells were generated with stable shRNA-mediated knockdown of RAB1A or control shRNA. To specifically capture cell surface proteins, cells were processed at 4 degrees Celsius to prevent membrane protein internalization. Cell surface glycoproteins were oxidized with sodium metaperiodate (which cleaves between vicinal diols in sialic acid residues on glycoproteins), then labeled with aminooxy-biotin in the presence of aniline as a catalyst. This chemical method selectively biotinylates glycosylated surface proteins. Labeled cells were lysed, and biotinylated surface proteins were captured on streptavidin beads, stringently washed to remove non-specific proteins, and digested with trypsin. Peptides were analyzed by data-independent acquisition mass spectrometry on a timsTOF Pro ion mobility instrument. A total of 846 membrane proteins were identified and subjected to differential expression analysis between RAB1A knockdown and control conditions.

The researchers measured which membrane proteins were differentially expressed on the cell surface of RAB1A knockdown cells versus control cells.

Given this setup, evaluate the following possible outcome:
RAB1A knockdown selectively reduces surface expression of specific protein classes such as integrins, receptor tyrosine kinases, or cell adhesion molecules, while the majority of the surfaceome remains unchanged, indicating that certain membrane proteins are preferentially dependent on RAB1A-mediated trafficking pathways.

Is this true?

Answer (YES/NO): YES